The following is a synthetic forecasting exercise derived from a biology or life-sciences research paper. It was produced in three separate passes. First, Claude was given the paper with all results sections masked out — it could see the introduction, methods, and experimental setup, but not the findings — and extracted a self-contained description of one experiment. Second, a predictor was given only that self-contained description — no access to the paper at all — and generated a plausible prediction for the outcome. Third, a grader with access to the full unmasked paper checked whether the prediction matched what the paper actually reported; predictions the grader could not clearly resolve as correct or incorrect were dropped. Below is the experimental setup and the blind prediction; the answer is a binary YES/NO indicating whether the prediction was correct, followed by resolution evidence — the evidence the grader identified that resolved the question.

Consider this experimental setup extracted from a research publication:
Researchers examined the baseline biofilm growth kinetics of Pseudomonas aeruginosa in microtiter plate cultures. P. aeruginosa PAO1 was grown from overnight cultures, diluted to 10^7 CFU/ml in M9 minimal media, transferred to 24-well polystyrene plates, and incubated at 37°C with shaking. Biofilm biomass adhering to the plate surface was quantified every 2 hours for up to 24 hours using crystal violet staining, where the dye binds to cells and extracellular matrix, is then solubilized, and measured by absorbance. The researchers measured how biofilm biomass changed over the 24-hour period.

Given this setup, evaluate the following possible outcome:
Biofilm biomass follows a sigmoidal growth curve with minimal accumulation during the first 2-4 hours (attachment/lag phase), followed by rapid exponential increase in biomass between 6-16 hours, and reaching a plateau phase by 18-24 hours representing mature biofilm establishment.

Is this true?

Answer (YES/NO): NO